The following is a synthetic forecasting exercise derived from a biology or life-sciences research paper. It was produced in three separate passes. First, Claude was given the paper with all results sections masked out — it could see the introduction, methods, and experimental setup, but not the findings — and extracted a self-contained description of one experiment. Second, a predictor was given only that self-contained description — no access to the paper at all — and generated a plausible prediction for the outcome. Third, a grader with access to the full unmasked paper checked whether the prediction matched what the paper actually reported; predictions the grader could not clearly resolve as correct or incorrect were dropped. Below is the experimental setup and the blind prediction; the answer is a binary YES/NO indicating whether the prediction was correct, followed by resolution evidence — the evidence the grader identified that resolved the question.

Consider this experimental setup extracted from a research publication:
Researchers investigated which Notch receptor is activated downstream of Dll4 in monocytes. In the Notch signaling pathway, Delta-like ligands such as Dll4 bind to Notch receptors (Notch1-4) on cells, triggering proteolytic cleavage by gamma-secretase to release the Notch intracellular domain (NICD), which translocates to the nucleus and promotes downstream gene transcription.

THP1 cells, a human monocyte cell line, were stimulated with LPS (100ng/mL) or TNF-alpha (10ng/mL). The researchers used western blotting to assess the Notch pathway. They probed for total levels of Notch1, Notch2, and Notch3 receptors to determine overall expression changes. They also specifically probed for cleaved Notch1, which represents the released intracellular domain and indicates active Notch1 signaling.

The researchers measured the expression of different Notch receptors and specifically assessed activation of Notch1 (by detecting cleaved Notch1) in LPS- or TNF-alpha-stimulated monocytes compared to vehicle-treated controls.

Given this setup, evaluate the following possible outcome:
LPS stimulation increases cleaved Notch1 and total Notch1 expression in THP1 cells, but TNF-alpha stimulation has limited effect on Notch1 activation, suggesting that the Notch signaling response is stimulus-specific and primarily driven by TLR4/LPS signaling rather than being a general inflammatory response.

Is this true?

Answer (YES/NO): NO